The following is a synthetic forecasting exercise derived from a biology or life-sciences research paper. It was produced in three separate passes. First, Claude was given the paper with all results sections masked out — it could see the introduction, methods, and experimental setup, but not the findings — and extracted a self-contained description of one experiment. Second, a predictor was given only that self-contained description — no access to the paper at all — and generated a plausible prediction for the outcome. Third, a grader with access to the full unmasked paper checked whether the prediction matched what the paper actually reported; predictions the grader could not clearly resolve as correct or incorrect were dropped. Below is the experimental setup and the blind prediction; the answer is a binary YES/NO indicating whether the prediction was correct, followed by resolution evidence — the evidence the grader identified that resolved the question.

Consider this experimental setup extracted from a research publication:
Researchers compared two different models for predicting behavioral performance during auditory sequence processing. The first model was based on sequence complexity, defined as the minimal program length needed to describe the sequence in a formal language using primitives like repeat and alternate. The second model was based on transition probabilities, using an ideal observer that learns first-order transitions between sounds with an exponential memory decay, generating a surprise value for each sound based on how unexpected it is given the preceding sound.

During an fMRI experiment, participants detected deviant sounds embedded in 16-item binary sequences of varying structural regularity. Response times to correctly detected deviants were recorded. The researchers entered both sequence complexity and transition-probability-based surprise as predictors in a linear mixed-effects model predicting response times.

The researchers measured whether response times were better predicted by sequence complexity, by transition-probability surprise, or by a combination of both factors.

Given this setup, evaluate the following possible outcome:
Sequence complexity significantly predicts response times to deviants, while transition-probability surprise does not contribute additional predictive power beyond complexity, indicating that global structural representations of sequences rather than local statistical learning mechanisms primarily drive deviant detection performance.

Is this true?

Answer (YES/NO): NO